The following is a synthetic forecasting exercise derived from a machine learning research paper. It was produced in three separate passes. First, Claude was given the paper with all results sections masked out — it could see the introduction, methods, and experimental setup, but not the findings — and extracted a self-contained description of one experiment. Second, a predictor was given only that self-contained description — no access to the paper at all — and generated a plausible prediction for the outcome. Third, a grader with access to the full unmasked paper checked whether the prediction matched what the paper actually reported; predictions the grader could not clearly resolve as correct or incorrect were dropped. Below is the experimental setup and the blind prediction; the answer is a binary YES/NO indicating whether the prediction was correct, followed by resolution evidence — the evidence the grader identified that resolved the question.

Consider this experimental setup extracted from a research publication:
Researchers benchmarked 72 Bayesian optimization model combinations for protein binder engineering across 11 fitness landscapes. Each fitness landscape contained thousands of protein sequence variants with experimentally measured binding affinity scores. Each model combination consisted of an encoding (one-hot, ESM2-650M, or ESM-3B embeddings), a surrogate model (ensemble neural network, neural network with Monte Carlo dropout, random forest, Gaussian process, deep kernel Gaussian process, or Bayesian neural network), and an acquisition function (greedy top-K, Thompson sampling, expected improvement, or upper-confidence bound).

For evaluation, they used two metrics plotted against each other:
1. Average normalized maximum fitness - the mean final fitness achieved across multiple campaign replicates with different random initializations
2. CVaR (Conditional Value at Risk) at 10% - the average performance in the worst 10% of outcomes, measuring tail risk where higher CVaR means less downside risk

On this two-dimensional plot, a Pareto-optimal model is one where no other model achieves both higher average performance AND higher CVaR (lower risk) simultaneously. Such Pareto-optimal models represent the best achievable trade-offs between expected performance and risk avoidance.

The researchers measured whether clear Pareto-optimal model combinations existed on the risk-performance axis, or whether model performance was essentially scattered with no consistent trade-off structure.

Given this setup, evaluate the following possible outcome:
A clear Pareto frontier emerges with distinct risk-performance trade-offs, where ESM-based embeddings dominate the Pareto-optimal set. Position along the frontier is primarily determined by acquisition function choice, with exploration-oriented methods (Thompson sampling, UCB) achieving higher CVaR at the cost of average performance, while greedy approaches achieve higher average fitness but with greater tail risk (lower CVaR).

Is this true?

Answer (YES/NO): NO